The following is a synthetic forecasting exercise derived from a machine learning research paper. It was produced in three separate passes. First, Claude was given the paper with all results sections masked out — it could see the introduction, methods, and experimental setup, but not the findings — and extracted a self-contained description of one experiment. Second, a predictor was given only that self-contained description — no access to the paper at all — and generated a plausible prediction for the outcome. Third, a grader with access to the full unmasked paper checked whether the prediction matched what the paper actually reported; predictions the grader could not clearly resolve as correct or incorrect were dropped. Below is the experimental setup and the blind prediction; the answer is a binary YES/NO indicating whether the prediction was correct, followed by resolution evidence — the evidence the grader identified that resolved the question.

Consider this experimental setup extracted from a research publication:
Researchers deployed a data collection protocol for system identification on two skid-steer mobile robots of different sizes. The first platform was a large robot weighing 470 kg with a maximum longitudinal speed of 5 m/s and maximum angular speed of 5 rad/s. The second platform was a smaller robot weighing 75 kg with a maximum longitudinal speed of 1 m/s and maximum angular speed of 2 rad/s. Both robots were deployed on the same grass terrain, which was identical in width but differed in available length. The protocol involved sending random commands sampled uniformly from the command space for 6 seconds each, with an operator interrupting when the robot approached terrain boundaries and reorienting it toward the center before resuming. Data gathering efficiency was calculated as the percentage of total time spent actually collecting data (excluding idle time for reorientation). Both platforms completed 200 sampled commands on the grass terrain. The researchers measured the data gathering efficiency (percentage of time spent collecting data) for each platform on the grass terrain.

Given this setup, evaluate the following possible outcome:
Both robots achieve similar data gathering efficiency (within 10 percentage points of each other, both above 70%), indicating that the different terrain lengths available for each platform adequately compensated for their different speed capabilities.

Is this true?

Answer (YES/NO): NO